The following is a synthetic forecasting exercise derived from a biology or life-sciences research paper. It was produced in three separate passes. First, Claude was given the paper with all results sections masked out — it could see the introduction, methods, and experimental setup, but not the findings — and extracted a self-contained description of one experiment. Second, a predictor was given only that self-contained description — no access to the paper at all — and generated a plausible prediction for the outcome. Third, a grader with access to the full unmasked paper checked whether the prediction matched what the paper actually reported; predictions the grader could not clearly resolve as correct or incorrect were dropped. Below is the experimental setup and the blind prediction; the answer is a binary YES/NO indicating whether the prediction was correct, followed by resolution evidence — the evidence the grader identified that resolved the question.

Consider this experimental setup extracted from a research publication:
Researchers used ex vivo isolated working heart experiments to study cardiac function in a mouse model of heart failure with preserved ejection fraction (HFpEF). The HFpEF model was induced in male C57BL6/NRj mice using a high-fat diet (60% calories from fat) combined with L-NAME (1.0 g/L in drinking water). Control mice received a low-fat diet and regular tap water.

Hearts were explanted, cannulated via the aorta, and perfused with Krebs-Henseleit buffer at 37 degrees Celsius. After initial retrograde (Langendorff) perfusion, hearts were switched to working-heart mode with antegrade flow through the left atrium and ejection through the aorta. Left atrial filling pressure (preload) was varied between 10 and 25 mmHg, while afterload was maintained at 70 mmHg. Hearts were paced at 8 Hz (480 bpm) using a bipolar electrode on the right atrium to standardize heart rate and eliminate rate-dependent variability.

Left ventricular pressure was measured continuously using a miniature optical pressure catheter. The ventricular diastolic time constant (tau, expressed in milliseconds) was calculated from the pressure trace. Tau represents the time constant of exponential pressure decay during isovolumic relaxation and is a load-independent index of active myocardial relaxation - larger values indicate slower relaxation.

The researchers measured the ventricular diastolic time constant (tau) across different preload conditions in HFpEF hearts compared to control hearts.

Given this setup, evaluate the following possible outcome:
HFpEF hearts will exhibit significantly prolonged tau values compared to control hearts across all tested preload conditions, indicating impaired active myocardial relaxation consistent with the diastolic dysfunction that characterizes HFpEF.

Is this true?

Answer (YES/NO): YES